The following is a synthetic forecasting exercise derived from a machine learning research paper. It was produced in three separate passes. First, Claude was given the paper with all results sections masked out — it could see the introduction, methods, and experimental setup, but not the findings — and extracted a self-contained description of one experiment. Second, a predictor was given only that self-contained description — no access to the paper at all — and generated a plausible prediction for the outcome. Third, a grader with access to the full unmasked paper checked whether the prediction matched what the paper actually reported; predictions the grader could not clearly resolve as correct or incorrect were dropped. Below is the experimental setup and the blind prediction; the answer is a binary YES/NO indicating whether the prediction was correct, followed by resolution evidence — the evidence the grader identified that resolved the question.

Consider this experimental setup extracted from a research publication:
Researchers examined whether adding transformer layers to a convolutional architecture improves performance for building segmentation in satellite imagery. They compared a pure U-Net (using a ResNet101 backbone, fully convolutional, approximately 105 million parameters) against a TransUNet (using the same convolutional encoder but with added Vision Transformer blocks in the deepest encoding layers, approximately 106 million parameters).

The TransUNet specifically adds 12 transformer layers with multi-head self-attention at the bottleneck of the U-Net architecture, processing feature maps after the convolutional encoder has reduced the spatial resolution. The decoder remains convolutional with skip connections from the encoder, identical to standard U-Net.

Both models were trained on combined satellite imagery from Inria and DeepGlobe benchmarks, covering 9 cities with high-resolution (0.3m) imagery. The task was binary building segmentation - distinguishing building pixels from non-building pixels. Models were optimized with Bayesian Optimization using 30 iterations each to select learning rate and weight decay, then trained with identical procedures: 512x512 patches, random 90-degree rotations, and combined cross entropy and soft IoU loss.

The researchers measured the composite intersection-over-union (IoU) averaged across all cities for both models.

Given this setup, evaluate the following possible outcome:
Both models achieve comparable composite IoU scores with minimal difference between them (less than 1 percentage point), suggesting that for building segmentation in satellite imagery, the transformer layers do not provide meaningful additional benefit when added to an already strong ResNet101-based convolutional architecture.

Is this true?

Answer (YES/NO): NO